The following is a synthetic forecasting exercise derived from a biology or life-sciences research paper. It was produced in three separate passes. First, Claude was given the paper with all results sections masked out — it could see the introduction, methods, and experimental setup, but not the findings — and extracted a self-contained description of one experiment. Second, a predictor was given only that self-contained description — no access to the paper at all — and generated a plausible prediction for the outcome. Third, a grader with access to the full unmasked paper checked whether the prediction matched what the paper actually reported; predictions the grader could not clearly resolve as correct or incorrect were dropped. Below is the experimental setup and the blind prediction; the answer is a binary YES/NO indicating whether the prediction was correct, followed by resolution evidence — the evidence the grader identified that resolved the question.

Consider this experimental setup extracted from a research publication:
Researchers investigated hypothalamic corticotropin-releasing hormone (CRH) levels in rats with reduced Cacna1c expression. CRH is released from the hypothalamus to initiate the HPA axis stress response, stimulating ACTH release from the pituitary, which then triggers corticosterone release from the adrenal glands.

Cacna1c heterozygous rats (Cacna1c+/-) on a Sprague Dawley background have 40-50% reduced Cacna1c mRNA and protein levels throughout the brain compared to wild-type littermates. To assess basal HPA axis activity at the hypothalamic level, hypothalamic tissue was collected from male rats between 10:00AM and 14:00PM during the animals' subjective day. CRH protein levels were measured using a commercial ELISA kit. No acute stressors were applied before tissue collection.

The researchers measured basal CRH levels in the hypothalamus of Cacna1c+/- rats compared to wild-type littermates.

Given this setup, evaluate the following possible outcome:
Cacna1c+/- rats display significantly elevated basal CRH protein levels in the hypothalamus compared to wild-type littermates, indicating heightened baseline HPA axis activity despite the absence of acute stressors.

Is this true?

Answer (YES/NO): NO